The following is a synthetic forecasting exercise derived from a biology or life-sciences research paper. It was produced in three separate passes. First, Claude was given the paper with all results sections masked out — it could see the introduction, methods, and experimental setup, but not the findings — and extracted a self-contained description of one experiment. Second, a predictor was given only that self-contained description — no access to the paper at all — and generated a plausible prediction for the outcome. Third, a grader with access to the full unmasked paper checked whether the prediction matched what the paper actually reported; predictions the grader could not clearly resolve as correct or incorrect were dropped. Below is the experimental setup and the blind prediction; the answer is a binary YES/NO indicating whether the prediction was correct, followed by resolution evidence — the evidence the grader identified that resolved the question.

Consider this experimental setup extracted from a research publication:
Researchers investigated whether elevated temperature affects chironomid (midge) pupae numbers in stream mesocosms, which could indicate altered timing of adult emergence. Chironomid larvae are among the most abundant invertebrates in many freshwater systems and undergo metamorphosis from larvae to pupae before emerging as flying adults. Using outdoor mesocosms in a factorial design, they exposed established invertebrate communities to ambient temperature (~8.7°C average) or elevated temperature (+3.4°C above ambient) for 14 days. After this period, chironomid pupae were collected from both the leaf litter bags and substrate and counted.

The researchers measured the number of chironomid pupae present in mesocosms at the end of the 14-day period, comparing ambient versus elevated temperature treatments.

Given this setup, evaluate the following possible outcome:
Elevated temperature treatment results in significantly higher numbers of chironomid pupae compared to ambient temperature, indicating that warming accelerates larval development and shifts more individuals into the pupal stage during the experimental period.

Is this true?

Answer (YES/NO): YES